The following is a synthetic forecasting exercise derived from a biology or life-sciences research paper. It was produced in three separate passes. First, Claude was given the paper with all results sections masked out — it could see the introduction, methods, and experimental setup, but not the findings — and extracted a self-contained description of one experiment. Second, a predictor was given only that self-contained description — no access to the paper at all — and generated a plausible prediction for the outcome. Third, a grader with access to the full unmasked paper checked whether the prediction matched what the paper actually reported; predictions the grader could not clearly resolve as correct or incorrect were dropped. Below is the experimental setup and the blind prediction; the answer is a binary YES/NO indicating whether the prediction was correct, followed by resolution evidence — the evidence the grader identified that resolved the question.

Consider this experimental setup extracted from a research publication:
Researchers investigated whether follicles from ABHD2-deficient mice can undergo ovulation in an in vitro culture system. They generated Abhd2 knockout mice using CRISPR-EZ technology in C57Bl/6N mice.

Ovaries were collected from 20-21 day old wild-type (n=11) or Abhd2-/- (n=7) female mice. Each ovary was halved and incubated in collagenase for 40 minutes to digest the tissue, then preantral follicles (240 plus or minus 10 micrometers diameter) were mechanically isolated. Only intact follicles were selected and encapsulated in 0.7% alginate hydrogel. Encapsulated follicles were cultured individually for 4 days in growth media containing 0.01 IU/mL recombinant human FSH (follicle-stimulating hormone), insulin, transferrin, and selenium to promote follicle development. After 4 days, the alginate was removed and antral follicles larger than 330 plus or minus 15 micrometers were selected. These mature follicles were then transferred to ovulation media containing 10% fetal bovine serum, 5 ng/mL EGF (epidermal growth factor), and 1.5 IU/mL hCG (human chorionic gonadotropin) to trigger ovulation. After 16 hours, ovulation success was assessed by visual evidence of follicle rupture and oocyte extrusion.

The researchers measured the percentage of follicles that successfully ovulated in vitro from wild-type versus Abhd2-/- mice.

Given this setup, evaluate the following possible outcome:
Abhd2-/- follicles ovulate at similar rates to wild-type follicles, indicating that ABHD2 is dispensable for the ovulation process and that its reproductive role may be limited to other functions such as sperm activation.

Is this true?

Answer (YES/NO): NO